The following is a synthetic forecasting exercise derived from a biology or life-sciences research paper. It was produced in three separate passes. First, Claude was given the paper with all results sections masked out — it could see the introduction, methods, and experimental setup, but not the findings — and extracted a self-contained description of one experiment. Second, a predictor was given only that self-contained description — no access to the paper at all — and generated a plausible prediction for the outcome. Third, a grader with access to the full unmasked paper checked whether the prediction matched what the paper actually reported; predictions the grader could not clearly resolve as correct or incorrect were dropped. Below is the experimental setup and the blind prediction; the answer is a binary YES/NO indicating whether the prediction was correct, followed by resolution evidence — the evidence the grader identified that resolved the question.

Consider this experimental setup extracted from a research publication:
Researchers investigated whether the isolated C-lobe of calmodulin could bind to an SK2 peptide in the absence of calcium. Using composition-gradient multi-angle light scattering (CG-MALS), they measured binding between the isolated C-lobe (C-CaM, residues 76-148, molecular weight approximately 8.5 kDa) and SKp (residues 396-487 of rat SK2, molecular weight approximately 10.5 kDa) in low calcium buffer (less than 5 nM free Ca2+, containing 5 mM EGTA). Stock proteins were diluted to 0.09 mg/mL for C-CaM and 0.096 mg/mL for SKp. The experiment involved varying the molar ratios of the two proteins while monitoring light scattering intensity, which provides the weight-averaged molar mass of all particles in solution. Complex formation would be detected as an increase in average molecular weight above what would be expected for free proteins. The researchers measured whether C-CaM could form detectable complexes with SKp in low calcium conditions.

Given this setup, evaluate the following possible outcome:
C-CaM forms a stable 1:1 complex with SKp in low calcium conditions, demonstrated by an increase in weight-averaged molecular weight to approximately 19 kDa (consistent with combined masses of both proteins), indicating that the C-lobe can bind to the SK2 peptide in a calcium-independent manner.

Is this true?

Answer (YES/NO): YES